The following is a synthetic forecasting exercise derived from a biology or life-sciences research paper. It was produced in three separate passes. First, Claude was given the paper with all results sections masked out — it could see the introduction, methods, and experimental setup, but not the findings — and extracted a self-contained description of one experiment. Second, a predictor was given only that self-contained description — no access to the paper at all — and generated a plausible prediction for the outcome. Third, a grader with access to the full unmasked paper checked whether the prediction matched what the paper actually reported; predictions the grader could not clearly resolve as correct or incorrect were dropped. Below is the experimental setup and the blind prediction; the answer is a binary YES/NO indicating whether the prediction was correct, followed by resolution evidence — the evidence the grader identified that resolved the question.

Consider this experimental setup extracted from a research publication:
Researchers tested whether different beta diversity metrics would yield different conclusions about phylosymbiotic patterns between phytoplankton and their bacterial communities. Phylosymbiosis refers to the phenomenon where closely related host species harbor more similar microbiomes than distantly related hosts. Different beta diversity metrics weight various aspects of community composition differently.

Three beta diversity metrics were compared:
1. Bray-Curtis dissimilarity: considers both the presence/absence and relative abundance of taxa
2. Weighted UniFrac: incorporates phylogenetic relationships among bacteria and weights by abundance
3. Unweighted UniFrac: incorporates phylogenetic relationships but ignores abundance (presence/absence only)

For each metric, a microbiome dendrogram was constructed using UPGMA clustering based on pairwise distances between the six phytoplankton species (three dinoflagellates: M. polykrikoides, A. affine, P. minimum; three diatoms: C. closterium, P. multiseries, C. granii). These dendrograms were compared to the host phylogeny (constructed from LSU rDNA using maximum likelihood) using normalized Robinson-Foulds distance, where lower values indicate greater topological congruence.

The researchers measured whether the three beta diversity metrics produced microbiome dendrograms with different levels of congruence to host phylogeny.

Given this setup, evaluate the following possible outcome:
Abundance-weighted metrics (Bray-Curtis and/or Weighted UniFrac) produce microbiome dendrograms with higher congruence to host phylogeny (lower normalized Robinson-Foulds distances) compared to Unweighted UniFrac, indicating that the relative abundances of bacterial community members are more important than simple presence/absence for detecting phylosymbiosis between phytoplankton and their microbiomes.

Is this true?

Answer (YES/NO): NO